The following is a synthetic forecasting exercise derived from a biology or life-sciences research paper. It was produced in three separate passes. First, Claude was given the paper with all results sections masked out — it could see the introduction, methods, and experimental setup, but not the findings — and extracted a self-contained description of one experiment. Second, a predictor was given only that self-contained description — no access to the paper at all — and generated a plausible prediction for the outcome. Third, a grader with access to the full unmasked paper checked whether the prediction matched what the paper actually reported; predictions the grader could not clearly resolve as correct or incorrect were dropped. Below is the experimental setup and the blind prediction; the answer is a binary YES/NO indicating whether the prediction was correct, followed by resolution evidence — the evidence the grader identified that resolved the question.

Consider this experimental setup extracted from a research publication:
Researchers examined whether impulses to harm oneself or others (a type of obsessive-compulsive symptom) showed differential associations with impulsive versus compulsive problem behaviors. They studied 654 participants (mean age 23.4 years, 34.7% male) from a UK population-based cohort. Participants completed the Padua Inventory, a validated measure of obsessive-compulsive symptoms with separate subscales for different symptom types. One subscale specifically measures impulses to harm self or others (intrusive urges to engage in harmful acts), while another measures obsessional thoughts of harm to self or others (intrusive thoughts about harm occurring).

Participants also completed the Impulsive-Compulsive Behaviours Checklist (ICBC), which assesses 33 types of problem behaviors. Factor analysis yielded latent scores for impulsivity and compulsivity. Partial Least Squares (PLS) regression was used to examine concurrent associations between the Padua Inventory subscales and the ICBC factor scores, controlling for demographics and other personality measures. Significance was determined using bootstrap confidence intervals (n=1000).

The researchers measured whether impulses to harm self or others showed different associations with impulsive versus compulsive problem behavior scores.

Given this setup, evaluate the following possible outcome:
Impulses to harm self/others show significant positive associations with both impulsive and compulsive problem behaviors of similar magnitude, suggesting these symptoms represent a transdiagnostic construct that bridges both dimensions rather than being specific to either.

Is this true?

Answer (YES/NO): NO